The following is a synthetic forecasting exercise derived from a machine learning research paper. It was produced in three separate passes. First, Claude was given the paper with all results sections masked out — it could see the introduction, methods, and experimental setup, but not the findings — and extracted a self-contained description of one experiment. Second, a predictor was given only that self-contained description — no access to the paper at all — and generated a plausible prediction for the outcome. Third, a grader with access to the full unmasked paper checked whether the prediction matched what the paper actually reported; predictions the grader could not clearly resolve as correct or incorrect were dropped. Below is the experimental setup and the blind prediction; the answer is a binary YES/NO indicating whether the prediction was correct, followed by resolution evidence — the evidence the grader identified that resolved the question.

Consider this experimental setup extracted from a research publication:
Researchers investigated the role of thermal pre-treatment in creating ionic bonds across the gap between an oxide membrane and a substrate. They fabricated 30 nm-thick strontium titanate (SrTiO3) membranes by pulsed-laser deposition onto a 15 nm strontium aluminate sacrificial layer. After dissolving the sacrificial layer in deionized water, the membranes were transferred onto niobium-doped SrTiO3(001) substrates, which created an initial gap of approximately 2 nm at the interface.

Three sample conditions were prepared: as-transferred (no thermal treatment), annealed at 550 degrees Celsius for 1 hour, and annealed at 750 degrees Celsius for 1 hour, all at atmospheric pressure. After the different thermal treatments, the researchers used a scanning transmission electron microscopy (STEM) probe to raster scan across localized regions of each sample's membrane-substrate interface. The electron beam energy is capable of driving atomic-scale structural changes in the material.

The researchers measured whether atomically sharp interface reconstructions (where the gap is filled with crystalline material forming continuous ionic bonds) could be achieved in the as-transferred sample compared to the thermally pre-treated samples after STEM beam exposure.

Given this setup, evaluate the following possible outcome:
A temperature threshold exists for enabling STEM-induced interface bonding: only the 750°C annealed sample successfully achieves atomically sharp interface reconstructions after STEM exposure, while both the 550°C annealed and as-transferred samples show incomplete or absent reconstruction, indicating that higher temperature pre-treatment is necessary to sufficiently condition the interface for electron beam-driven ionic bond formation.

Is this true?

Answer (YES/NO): NO